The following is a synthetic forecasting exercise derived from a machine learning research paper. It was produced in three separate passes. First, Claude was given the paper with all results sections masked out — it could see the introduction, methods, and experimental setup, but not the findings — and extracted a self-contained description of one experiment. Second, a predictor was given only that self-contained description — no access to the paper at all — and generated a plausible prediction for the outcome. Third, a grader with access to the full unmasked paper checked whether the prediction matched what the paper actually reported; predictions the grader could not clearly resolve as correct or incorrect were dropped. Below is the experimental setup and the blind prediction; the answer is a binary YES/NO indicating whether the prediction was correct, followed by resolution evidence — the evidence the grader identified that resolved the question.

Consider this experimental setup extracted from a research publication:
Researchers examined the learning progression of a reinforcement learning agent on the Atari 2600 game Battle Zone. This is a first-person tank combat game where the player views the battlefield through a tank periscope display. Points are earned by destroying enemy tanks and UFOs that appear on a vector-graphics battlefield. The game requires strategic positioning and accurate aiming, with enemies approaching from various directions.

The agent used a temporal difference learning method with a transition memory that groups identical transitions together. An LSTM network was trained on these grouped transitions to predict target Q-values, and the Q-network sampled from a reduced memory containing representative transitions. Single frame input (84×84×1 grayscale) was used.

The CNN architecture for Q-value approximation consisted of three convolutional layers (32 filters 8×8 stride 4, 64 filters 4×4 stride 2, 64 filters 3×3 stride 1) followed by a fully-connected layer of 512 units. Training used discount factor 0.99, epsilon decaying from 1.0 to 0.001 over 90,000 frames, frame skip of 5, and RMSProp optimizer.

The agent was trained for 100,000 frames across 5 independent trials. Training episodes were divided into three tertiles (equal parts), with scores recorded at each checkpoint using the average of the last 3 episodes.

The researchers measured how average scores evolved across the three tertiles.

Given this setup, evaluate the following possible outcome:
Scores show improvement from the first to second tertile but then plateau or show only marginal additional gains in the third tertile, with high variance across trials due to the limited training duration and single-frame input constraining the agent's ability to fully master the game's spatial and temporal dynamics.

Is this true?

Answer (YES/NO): YES